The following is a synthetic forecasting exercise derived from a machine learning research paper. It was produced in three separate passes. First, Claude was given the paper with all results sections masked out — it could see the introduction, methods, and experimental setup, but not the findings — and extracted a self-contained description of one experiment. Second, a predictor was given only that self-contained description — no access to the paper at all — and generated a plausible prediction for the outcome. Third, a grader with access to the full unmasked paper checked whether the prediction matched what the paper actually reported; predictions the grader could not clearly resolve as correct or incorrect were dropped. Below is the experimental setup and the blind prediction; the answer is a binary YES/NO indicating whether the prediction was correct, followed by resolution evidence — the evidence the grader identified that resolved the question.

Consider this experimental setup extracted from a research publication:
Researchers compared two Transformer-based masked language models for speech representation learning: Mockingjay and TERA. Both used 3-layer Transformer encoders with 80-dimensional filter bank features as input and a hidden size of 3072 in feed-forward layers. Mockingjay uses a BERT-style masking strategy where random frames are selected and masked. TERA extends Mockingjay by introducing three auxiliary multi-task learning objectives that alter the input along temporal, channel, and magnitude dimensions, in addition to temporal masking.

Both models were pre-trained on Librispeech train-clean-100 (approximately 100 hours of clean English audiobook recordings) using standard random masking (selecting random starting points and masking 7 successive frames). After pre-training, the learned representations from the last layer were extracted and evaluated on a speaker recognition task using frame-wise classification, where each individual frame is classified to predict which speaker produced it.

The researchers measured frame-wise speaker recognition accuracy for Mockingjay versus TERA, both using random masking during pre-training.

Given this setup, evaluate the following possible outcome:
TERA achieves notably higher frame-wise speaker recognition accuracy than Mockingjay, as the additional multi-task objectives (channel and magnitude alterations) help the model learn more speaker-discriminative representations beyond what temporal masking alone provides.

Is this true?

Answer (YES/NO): YES